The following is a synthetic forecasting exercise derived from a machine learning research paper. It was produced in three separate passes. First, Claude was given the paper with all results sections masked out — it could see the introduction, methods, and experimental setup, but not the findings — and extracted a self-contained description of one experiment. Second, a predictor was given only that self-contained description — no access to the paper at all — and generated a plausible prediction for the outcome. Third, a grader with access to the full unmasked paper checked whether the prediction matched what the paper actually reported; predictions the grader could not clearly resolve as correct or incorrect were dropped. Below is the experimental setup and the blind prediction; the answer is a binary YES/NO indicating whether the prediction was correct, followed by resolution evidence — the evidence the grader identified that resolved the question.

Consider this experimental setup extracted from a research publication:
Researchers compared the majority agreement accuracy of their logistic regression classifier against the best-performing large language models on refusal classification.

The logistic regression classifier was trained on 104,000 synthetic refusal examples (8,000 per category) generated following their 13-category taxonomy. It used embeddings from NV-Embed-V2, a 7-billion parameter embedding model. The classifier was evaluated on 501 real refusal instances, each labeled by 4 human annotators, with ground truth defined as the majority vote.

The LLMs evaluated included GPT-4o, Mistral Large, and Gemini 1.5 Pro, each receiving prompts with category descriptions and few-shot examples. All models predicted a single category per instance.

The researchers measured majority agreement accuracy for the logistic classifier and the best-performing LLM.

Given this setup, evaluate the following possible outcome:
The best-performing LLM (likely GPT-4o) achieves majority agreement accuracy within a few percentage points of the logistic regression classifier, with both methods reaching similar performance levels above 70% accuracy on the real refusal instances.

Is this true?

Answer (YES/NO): NO